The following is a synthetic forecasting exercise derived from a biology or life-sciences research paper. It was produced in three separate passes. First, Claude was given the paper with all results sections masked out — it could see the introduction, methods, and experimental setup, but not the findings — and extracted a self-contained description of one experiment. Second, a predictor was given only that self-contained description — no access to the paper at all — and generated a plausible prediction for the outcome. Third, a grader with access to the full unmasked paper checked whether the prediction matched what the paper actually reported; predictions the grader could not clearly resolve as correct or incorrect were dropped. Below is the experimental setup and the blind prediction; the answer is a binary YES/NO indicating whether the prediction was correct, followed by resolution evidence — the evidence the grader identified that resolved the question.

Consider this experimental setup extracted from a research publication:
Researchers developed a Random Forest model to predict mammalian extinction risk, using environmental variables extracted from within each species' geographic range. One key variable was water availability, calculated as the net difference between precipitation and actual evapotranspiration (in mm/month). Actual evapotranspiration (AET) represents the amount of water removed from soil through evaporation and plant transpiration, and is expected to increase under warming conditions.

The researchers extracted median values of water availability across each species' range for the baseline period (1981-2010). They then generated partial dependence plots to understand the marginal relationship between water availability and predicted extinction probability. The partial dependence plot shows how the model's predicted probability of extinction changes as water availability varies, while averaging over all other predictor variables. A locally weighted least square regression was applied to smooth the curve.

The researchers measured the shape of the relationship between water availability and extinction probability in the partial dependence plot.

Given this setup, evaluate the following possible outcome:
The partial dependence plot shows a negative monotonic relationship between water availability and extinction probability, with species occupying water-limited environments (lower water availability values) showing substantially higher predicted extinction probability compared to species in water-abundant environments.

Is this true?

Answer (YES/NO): NO